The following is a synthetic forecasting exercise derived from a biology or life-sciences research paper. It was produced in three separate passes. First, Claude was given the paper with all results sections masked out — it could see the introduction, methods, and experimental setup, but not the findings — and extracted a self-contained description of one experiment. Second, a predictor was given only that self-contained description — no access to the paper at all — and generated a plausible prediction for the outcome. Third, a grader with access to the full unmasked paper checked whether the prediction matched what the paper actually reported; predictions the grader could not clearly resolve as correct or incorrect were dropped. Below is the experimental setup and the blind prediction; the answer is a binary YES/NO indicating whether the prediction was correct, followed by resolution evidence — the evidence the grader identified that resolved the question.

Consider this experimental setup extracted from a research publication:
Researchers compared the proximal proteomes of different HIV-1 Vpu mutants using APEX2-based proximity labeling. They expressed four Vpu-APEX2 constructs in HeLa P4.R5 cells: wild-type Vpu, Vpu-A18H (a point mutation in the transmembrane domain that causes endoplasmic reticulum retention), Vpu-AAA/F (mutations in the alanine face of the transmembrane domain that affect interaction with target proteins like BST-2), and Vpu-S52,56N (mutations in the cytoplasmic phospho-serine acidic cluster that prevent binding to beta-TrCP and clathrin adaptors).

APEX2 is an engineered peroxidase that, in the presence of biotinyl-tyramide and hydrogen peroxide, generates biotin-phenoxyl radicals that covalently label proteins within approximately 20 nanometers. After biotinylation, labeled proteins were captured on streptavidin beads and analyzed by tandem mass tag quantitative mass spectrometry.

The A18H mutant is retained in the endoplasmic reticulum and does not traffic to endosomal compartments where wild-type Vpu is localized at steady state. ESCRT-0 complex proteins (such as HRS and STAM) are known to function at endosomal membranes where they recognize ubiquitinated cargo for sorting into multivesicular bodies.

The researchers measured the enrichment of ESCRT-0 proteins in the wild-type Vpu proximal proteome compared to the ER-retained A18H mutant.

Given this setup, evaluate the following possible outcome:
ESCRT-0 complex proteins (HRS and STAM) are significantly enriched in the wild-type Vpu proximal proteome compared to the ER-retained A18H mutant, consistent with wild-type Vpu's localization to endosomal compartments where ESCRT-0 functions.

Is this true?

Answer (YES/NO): YES